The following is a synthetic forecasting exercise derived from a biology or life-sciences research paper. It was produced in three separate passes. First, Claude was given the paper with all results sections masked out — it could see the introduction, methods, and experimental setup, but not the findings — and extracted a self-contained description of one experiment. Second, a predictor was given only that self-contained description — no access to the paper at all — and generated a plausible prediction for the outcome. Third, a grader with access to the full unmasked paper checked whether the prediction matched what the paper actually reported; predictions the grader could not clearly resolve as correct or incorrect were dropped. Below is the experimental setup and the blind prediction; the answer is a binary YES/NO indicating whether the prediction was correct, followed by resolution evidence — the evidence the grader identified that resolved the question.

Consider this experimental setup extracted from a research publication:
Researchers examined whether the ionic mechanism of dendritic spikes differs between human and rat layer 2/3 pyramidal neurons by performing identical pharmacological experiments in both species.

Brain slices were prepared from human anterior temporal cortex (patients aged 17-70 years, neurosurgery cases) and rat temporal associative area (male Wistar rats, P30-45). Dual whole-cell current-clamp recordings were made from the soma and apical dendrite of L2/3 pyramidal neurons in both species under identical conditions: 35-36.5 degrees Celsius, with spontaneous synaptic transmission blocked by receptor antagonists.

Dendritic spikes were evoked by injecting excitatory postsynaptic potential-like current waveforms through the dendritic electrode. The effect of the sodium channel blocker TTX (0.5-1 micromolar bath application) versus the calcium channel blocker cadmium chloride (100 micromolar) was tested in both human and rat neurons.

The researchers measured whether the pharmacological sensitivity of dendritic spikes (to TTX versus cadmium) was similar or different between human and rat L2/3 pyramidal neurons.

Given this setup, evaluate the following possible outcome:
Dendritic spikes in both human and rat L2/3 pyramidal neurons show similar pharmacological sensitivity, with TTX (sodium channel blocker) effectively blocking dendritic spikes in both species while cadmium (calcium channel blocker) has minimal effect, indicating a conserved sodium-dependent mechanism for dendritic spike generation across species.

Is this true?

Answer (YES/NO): YES